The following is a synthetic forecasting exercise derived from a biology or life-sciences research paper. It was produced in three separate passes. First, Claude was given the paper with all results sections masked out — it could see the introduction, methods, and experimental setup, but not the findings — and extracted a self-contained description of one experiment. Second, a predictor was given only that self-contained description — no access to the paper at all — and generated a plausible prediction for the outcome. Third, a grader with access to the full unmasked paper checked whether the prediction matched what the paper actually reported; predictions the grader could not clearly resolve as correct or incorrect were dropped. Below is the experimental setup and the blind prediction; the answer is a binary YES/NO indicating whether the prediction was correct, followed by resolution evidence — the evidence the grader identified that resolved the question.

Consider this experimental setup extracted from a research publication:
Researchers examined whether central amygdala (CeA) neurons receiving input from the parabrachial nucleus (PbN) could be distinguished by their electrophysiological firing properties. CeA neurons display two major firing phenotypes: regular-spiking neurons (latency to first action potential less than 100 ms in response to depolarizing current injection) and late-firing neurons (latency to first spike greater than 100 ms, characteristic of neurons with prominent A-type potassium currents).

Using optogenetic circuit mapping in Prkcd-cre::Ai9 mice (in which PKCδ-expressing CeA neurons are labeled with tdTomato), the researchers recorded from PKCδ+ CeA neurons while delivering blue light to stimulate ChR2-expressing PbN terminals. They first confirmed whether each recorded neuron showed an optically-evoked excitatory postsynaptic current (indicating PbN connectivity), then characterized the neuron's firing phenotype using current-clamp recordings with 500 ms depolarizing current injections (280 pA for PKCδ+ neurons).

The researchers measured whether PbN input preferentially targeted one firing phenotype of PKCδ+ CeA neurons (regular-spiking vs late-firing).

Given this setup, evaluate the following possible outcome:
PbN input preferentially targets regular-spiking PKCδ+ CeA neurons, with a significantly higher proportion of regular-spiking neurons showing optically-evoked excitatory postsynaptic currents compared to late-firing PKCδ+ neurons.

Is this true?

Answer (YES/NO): NO